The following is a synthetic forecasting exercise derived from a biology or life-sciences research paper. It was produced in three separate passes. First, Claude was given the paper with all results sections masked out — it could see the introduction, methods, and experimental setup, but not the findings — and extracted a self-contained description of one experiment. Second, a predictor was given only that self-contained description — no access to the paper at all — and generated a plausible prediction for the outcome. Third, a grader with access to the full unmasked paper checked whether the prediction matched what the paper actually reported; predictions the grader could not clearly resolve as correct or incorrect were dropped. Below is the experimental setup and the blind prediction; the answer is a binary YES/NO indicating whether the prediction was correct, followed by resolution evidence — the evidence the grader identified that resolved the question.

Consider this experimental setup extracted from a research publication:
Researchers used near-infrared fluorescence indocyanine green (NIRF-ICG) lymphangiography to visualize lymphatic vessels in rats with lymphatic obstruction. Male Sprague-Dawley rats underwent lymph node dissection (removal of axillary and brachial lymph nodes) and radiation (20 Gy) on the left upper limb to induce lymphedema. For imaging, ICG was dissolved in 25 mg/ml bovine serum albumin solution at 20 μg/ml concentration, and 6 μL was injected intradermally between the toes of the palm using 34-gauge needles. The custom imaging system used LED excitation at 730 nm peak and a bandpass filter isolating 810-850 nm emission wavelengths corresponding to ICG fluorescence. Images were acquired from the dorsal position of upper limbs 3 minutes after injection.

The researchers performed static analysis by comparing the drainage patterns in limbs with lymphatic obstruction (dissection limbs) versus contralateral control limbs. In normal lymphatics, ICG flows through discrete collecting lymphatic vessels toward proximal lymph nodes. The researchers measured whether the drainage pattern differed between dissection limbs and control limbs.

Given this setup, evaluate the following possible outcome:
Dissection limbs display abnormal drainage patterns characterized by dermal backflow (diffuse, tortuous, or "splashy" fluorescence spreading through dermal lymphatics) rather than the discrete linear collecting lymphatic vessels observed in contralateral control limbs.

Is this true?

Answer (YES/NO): YES